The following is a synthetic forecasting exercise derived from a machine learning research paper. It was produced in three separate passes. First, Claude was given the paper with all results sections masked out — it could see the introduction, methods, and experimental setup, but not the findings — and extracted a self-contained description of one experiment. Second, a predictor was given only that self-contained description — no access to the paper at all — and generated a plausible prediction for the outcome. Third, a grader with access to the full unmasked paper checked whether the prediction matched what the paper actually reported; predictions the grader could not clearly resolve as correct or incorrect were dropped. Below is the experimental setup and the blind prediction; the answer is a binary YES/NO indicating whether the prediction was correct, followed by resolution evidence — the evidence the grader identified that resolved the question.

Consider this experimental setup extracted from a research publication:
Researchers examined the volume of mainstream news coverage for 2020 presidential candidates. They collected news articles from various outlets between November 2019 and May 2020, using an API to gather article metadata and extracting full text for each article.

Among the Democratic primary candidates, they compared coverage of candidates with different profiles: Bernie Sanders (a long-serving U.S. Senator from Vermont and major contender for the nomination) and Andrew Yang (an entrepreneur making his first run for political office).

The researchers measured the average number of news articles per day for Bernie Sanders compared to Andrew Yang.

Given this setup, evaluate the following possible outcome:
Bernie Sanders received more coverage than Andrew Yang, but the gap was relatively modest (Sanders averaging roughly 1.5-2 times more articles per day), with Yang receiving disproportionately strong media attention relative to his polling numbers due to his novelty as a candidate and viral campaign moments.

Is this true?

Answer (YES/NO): NO